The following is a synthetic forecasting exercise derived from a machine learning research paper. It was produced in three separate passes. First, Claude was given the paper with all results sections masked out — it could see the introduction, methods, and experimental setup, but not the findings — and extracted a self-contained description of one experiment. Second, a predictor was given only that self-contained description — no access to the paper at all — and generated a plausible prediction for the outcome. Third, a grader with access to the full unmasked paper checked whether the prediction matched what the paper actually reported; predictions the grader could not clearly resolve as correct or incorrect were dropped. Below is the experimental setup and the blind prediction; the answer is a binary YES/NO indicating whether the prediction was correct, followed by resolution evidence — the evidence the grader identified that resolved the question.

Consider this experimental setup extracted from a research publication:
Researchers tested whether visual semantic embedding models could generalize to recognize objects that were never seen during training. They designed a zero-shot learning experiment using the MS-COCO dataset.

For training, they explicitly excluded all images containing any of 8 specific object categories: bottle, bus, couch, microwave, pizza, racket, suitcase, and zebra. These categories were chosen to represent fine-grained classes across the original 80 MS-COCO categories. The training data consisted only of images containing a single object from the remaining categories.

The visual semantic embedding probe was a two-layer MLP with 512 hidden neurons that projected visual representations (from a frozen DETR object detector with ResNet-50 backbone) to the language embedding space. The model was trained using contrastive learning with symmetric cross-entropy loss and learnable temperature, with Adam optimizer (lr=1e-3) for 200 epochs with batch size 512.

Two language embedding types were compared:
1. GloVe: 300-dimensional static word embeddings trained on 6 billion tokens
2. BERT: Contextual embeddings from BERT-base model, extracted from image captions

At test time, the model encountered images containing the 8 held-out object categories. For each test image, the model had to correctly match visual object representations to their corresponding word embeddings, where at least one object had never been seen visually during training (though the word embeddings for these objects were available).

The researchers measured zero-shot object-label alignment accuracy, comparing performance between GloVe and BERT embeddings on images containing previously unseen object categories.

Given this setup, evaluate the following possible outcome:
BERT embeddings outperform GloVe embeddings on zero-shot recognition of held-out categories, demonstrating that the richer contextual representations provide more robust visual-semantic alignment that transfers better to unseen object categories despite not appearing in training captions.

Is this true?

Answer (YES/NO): NO